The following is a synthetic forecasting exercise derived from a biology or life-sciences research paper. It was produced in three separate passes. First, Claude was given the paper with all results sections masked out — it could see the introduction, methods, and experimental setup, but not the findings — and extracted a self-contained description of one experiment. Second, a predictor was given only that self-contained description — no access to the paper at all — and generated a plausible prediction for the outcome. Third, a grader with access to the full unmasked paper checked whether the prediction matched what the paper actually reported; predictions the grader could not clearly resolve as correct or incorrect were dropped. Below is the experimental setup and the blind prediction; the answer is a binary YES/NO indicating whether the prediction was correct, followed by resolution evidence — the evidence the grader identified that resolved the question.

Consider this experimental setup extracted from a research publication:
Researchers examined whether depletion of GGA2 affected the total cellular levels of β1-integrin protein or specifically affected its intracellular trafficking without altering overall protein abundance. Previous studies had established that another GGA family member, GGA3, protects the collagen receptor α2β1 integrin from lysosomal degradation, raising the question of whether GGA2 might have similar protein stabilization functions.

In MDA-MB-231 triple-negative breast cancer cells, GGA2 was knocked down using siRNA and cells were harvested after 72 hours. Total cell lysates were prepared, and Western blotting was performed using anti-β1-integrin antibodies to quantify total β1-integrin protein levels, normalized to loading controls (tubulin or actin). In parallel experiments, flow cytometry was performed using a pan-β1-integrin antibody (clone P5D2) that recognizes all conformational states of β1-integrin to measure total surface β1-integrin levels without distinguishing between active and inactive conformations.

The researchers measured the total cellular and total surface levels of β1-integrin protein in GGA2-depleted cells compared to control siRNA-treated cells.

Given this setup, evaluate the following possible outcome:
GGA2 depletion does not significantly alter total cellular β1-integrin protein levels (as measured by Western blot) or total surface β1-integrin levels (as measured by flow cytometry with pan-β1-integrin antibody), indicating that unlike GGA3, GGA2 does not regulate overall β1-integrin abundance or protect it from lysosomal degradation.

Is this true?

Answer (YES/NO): YES